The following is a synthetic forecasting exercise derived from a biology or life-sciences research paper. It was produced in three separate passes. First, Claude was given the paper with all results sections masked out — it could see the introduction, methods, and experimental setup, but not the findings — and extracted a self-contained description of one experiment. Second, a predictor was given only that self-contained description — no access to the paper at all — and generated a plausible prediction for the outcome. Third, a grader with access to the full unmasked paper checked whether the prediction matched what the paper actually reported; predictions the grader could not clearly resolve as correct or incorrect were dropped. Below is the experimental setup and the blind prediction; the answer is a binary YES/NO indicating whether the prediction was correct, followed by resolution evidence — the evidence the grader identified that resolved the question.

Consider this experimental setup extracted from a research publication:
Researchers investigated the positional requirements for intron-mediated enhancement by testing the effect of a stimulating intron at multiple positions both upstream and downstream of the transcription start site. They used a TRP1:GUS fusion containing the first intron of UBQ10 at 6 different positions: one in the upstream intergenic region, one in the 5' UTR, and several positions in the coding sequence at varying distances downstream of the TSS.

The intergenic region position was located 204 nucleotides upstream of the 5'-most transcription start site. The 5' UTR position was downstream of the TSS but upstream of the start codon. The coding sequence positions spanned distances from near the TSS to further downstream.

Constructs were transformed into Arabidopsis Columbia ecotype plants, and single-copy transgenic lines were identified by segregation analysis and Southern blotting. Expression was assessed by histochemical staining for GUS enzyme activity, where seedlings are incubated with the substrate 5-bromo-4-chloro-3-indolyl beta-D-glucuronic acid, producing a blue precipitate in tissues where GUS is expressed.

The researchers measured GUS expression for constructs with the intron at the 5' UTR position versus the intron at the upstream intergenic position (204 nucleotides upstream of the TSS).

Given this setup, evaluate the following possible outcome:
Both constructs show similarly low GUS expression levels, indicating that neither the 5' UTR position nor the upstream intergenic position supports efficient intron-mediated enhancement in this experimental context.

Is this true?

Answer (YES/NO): NO